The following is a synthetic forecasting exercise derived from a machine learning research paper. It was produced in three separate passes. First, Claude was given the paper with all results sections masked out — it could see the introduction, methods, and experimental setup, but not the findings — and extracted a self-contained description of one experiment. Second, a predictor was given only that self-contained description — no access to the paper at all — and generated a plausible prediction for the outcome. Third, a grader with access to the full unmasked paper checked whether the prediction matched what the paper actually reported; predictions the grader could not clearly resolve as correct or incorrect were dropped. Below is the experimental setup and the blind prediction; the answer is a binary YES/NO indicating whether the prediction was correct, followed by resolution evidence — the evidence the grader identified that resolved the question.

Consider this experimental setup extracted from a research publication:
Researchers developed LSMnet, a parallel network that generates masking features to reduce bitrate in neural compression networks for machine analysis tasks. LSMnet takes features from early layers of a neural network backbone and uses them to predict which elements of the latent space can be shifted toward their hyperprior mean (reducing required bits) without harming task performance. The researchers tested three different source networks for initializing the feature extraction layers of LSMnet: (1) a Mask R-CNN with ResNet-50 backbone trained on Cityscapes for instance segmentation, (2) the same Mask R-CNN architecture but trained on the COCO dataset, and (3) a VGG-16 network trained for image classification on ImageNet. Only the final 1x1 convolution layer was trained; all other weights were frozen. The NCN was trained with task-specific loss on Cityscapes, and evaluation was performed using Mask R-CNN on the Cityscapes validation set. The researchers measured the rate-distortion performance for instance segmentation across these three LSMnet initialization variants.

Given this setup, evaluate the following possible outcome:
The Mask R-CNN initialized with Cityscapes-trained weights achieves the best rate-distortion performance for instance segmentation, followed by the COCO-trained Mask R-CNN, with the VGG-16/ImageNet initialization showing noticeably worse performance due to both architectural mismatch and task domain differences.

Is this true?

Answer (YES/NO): NO